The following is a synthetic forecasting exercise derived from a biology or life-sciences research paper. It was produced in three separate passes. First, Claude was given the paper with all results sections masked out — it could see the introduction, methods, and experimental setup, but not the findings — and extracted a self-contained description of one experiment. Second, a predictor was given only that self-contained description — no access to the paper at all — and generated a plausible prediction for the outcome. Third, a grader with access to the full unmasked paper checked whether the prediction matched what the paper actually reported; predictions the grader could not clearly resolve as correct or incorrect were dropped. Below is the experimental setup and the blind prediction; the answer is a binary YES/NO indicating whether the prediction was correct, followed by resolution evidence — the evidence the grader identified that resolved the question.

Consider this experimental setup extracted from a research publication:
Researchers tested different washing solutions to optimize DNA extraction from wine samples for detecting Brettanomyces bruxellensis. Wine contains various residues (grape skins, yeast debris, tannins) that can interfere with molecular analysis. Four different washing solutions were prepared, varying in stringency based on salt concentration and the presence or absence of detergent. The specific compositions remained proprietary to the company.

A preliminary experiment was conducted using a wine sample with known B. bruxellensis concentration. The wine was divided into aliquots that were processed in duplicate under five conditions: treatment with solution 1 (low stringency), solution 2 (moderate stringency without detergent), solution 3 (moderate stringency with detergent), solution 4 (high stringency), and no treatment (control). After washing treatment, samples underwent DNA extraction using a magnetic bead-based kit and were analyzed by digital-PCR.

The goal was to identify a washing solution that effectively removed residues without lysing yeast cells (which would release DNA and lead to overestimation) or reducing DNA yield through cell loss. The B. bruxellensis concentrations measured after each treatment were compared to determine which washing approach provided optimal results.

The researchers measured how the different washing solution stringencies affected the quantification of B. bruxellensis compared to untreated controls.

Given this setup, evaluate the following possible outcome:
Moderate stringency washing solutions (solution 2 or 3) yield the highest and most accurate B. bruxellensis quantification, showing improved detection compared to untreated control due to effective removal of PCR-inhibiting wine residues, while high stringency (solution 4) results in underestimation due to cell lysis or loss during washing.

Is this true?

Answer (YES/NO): NO